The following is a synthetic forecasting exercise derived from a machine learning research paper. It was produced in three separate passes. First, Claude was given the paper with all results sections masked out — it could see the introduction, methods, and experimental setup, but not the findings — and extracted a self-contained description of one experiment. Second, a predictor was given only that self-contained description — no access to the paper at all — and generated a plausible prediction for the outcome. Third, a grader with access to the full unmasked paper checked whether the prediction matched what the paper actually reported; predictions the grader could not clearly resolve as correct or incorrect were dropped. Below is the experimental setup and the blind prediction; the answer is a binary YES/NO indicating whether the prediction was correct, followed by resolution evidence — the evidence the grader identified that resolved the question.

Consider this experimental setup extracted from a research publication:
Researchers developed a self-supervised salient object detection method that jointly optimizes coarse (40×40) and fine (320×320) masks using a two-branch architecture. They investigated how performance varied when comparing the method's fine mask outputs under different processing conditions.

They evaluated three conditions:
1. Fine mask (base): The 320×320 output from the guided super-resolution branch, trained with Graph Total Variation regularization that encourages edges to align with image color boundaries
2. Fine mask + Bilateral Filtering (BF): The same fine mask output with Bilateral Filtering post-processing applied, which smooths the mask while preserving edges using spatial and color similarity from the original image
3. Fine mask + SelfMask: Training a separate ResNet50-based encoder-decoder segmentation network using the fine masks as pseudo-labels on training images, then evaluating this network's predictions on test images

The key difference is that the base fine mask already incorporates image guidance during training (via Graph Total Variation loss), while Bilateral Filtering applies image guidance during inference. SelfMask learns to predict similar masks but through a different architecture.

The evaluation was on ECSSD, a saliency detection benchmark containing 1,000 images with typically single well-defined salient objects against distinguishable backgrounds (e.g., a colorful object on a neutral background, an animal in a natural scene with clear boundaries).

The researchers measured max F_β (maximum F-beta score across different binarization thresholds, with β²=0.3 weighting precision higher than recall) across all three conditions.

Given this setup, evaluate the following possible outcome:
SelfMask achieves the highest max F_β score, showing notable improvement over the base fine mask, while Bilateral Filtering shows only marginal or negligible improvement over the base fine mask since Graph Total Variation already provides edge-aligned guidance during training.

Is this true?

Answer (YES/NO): NO